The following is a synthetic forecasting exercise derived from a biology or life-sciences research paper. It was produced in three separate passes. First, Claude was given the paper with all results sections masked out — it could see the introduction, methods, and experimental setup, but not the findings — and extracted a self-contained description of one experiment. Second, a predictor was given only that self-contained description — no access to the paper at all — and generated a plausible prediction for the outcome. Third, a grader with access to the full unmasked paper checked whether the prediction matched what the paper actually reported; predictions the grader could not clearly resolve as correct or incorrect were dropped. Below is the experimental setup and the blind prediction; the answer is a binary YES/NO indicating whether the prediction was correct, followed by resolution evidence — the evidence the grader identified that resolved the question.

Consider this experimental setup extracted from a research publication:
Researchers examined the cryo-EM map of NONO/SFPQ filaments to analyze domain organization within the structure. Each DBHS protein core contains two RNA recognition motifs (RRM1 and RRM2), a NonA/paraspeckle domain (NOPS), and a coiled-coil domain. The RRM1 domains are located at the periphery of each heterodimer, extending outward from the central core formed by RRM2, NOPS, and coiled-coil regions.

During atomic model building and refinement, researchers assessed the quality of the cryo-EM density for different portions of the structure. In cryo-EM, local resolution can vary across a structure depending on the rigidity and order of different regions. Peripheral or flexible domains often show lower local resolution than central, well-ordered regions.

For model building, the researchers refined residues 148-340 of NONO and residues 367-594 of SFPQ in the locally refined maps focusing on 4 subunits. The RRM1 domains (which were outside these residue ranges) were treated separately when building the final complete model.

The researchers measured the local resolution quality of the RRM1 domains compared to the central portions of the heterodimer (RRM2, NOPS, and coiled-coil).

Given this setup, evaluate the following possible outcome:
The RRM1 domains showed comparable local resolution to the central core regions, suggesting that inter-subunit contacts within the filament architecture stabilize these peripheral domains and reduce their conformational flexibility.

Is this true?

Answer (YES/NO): NO